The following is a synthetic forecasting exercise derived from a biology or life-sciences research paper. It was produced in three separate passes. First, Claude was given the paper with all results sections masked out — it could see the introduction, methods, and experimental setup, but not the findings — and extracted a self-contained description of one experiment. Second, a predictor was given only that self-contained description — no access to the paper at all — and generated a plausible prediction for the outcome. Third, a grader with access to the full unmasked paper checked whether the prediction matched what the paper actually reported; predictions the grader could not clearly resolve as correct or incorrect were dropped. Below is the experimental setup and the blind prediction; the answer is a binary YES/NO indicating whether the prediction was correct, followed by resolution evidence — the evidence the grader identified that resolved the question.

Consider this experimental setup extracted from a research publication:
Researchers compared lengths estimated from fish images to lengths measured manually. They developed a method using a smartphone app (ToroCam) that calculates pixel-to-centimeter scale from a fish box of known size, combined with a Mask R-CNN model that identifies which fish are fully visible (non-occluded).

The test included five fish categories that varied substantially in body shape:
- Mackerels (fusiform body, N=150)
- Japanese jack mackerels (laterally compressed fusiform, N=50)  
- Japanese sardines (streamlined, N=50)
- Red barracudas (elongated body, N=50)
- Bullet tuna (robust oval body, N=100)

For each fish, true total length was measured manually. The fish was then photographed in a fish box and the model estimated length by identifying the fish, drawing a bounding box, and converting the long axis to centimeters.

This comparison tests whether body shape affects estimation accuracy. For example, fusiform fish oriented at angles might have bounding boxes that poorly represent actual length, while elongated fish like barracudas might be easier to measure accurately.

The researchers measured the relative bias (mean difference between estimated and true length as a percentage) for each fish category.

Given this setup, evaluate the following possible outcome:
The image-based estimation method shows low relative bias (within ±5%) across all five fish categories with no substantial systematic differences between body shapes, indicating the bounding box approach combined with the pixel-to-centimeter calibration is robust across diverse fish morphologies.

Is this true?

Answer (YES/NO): YES